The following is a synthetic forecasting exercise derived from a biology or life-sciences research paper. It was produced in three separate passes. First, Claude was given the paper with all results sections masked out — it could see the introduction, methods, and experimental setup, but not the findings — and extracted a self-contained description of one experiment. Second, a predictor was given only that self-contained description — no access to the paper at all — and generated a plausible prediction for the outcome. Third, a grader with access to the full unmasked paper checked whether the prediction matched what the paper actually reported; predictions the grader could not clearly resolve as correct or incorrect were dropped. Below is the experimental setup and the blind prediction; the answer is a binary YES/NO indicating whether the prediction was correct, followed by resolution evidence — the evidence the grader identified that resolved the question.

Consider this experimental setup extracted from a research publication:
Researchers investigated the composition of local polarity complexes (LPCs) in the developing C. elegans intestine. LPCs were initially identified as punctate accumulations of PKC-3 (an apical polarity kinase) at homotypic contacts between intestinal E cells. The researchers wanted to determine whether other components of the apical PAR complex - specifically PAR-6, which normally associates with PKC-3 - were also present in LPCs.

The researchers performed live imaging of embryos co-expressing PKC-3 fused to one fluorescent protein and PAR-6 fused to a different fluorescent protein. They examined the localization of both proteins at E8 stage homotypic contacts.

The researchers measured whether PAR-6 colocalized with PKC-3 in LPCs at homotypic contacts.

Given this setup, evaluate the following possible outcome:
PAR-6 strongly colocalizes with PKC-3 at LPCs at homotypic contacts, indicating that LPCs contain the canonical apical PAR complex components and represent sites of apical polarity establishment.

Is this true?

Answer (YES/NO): YES